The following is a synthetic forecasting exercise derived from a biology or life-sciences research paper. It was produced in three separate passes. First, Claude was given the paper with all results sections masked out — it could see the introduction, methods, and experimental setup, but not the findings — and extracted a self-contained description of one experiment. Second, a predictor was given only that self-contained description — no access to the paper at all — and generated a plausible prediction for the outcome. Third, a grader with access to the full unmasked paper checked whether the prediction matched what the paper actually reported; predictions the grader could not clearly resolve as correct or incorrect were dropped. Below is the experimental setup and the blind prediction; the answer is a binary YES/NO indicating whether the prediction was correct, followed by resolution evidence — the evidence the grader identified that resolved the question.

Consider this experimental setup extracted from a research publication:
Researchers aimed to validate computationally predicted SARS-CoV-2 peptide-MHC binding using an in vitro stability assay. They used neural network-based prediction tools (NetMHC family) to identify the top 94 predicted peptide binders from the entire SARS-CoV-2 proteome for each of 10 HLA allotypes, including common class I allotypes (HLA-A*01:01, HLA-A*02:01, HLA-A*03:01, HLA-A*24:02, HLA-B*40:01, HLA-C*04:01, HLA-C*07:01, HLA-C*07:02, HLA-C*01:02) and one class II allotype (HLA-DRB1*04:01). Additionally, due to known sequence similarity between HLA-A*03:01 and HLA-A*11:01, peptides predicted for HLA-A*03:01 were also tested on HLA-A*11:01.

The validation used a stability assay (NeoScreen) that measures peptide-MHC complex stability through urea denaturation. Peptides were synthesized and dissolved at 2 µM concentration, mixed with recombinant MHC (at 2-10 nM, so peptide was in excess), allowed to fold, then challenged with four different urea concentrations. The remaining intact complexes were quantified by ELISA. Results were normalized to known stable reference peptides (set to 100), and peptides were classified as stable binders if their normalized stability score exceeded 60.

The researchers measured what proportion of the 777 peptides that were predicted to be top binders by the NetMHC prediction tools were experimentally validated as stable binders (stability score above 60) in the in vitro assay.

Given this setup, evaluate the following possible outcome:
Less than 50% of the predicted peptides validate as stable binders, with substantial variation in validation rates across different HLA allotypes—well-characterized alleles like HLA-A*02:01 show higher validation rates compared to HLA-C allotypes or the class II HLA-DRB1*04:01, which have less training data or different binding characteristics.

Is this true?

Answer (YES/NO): NO